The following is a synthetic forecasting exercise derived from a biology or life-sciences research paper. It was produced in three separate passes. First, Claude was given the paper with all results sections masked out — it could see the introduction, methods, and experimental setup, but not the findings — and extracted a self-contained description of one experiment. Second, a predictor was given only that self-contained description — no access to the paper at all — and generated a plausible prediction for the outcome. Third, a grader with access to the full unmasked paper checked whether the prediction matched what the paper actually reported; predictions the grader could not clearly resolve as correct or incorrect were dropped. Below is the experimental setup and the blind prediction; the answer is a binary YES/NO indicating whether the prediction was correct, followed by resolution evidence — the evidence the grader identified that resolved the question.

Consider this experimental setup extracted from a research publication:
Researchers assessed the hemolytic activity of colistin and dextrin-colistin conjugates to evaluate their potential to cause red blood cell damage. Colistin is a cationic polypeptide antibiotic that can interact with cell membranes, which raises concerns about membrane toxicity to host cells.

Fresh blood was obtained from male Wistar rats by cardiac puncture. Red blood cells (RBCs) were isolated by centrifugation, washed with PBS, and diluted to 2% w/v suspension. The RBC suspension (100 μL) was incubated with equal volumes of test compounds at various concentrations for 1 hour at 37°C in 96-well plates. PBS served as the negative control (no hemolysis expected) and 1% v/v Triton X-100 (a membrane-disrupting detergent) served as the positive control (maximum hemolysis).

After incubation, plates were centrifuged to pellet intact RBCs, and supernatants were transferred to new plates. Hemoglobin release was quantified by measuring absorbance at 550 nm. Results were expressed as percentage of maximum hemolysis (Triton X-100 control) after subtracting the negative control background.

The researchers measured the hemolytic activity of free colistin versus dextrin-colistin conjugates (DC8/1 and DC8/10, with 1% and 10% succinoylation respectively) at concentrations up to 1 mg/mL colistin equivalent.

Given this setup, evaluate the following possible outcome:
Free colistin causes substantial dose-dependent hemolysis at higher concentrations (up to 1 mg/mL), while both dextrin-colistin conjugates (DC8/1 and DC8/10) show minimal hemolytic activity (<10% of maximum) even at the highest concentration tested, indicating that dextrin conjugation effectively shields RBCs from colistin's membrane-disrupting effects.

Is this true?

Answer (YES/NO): NO